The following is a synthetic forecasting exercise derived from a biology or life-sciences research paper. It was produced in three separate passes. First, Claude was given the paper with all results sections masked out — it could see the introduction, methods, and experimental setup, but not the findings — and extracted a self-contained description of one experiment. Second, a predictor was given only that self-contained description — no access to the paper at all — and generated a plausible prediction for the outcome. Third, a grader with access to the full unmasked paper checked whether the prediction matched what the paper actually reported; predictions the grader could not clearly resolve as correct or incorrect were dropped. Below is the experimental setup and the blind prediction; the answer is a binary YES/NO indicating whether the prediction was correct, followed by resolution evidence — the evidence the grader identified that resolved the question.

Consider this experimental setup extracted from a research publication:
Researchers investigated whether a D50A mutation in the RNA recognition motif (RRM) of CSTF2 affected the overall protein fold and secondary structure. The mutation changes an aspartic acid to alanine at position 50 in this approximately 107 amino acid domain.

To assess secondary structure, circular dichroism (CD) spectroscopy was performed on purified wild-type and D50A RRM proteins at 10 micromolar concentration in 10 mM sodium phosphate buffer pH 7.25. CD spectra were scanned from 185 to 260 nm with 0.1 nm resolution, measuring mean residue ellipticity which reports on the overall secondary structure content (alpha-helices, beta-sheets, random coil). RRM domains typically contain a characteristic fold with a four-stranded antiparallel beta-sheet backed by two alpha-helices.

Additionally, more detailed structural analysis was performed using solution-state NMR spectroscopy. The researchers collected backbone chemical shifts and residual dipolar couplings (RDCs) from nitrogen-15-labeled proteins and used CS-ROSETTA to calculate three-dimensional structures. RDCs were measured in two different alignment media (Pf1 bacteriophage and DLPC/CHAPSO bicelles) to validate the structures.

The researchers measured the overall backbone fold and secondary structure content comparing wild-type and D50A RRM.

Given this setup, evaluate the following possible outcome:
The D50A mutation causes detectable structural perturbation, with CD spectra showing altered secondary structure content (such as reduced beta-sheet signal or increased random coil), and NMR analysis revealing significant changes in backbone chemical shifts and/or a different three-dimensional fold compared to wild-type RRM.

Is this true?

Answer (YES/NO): NO